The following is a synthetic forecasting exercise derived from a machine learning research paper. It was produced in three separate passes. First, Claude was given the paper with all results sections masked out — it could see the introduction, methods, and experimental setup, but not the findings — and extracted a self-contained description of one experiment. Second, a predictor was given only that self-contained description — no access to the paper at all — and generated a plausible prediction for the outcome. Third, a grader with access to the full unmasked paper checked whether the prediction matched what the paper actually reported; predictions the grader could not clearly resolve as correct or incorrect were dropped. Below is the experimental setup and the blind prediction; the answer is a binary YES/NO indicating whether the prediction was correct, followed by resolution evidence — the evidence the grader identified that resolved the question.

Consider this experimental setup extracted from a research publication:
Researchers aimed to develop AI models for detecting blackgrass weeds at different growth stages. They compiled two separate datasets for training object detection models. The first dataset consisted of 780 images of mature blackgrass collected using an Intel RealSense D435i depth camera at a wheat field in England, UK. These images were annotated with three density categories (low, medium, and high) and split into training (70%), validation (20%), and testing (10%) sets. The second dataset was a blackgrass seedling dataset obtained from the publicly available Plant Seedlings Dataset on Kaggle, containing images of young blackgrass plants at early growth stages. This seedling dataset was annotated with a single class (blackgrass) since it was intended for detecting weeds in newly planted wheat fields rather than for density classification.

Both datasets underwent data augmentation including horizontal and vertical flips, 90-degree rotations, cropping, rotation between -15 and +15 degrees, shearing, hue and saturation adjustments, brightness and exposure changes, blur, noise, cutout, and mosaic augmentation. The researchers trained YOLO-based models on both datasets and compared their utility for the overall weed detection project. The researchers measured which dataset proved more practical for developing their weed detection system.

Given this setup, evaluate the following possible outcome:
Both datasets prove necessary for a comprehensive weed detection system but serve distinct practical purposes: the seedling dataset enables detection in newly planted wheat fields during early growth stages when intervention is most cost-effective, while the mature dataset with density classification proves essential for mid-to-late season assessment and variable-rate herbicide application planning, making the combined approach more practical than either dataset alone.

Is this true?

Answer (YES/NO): NO